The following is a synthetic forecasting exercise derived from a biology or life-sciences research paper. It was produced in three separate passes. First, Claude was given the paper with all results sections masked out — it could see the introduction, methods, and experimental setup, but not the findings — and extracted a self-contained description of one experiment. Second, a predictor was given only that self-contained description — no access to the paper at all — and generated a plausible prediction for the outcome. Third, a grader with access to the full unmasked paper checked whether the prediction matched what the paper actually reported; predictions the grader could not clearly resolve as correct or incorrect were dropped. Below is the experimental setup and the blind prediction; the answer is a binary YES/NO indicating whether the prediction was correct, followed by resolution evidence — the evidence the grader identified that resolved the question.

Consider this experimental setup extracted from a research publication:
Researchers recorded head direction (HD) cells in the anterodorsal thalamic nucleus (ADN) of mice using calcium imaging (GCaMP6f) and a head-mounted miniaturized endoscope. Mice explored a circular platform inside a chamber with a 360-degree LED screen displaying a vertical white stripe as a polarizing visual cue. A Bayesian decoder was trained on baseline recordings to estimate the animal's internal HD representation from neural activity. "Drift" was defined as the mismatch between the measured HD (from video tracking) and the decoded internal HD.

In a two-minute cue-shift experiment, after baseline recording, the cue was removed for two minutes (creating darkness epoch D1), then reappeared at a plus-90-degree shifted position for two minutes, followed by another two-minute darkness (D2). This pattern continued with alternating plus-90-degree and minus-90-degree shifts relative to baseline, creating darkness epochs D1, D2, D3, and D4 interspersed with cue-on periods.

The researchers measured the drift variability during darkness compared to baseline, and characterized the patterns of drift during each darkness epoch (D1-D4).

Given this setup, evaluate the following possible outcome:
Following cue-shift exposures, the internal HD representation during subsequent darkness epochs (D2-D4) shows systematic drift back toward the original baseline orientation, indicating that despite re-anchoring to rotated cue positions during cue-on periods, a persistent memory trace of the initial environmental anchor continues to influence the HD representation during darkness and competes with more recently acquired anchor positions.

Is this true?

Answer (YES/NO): YES